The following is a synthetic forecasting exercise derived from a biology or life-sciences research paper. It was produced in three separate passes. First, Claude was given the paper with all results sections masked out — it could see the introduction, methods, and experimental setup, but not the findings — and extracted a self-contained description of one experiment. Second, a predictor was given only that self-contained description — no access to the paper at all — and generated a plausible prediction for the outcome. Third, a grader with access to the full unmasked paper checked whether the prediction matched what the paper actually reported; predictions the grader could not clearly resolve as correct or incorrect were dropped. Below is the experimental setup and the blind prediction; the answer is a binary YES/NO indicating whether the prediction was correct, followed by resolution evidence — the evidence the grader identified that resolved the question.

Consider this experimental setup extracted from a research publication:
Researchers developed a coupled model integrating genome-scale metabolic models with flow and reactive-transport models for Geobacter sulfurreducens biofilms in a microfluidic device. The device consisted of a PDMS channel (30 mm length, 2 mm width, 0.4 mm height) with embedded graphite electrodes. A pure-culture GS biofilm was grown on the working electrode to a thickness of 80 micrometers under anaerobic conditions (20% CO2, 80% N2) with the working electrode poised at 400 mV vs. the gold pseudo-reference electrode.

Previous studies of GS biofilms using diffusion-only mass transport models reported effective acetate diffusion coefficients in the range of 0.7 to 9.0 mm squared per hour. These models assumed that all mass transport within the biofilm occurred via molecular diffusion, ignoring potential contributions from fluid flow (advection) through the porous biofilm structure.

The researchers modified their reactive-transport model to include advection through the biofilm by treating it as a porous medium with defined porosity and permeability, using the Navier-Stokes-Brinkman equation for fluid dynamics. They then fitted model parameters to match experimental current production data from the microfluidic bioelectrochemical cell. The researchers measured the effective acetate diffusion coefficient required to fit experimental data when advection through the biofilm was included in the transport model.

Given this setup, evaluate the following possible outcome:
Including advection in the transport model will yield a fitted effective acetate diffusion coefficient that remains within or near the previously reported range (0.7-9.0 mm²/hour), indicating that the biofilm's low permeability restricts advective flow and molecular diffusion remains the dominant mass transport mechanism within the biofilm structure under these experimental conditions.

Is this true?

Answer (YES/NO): NO